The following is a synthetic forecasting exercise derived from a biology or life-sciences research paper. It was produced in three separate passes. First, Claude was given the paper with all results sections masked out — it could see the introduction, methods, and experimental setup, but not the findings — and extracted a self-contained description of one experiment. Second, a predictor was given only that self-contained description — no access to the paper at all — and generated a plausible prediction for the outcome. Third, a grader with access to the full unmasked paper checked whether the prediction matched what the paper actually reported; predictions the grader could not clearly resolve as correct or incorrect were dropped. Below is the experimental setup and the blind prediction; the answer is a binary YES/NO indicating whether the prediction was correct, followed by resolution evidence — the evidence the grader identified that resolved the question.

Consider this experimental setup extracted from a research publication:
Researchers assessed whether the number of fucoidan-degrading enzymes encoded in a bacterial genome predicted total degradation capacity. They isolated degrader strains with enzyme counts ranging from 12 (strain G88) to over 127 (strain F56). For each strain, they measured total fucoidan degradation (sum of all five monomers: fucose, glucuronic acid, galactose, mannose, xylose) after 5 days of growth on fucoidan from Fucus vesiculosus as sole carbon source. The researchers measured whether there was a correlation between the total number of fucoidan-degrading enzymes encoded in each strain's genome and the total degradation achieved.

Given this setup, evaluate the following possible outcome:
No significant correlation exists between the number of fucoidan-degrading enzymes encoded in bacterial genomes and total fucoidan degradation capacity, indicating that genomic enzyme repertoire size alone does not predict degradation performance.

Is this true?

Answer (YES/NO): YES